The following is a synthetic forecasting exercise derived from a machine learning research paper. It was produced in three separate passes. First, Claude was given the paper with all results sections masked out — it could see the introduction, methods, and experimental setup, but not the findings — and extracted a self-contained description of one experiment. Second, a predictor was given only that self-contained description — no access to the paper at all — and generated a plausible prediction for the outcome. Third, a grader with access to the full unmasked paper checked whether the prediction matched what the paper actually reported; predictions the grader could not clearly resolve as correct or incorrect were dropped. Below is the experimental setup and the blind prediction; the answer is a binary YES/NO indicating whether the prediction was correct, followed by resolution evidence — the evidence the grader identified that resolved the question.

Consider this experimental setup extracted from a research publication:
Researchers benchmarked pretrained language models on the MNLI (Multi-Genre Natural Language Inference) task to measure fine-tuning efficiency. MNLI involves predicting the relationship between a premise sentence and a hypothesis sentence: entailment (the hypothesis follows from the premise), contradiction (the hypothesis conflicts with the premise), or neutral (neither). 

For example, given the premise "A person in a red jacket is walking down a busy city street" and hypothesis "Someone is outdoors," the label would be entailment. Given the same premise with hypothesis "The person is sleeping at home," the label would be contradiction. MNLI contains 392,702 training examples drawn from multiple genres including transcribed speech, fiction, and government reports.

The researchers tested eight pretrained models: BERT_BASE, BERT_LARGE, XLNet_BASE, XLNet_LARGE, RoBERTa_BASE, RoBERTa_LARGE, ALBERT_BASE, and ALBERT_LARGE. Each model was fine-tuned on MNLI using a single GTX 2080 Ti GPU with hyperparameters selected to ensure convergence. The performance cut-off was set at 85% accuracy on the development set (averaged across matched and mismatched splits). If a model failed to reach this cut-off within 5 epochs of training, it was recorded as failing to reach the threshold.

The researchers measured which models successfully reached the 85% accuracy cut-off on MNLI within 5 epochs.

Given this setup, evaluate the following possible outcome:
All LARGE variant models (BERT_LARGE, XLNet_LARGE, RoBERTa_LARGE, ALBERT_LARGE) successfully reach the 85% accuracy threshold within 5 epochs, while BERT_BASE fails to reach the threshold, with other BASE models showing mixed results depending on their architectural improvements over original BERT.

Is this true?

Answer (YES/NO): NO